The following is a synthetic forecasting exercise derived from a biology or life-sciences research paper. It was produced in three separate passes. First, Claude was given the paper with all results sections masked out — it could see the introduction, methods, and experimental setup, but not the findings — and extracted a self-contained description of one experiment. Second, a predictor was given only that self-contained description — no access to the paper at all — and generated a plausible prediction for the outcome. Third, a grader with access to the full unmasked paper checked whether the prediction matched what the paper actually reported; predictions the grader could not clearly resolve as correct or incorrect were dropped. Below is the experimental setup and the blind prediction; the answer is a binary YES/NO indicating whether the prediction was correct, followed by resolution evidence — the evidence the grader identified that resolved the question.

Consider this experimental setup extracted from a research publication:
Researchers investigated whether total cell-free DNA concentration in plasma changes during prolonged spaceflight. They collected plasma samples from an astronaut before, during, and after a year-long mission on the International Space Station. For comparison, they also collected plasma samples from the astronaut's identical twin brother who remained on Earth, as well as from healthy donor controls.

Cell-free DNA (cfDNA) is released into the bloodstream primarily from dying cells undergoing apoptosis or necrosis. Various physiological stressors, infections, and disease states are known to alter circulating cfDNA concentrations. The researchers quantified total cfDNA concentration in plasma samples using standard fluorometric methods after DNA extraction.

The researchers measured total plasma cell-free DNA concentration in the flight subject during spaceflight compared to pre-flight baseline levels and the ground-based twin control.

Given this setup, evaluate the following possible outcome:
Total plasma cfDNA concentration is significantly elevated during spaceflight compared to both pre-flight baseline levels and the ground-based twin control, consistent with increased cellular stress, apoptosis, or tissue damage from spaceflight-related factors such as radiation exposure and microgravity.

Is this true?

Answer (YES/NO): NO